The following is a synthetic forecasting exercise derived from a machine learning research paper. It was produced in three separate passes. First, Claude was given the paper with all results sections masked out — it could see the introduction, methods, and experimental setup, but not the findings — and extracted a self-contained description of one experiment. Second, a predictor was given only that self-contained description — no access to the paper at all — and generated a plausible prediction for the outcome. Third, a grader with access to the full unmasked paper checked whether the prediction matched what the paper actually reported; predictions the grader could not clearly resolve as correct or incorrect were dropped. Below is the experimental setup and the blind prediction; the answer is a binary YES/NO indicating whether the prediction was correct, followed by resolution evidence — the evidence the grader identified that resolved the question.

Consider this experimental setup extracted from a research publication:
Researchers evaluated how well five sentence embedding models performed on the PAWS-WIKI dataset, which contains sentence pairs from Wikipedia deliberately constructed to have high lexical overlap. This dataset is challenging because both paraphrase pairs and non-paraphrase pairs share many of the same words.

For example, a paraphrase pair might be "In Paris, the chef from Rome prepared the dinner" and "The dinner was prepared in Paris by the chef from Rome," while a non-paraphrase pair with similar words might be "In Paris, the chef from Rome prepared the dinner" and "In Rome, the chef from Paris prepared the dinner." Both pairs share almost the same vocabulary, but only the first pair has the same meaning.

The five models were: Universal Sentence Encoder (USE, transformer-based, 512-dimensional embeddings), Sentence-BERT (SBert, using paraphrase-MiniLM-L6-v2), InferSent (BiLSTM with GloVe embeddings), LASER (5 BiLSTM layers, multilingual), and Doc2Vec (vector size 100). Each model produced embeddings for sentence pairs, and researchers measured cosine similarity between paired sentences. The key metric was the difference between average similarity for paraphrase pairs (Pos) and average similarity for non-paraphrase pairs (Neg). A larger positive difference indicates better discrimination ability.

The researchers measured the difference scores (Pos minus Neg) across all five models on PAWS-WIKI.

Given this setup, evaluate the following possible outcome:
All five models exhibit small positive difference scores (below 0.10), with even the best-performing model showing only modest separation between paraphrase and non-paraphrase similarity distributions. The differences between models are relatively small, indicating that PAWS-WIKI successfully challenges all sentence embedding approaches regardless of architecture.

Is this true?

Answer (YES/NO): NO